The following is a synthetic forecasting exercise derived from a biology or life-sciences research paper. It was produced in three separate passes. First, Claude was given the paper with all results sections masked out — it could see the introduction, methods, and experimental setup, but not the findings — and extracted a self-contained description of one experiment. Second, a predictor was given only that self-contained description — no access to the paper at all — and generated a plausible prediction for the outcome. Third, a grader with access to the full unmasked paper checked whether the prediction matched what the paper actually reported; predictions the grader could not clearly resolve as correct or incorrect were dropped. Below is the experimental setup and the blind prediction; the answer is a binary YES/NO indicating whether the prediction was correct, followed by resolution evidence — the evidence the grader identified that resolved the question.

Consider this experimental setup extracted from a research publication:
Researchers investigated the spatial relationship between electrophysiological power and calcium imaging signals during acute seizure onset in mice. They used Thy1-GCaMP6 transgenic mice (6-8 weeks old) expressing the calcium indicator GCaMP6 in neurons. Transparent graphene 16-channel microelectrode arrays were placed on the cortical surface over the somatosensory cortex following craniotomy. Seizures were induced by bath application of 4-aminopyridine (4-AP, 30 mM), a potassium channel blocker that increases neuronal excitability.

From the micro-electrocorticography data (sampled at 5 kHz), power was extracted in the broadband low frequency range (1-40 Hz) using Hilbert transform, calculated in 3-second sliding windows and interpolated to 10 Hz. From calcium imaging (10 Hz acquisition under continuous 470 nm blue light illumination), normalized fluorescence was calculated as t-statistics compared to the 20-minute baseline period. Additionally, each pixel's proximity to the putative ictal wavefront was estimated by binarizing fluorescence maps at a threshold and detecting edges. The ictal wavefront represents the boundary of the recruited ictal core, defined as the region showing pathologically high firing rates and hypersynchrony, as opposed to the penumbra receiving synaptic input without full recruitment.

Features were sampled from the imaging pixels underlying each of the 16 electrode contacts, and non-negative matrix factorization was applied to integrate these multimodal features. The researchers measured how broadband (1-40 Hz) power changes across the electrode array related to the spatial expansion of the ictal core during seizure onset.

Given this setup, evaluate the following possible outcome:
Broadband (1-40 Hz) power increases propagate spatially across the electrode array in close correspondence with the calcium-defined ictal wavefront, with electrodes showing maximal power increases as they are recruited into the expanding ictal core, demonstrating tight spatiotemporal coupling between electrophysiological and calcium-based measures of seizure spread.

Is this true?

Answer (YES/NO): NO